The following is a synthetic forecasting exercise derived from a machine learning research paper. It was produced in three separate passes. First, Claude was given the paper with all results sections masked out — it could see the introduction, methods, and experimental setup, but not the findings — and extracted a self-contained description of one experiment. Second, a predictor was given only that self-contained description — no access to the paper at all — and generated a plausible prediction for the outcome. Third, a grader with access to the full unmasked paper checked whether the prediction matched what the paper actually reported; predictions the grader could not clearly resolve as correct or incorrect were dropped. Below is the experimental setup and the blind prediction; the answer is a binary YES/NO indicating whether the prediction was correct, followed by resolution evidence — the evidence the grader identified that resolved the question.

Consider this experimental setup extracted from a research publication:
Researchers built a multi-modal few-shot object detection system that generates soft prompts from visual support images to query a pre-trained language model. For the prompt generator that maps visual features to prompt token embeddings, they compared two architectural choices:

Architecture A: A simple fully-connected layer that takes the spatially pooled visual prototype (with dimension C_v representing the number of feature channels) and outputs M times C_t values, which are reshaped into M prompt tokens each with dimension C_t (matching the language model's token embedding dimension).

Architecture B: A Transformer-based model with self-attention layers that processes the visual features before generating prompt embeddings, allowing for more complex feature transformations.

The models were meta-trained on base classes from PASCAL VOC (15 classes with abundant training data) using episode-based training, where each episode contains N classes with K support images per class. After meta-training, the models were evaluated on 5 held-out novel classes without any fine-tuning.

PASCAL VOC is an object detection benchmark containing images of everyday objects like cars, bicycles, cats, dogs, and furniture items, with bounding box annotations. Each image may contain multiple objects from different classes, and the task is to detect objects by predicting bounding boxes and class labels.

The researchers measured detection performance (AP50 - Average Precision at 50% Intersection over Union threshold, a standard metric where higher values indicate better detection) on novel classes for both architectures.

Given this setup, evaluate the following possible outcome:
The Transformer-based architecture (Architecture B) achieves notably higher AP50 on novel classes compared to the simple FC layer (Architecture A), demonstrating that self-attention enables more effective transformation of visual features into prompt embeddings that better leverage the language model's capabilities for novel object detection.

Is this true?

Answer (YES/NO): NO